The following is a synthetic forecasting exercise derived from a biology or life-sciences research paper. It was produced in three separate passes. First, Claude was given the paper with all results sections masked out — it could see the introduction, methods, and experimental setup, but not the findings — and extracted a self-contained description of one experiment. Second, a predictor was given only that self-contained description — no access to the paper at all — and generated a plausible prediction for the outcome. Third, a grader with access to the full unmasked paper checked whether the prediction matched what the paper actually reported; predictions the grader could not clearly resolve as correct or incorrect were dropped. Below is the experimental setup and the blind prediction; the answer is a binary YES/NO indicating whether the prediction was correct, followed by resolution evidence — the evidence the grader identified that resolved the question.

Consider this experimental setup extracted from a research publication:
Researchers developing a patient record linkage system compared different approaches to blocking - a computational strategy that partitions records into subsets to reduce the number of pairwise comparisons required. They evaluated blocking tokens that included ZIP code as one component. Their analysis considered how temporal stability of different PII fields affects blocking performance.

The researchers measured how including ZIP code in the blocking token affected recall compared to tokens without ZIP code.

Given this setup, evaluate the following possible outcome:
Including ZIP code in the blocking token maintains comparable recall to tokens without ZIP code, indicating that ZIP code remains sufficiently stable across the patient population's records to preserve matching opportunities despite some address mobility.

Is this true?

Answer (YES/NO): NO